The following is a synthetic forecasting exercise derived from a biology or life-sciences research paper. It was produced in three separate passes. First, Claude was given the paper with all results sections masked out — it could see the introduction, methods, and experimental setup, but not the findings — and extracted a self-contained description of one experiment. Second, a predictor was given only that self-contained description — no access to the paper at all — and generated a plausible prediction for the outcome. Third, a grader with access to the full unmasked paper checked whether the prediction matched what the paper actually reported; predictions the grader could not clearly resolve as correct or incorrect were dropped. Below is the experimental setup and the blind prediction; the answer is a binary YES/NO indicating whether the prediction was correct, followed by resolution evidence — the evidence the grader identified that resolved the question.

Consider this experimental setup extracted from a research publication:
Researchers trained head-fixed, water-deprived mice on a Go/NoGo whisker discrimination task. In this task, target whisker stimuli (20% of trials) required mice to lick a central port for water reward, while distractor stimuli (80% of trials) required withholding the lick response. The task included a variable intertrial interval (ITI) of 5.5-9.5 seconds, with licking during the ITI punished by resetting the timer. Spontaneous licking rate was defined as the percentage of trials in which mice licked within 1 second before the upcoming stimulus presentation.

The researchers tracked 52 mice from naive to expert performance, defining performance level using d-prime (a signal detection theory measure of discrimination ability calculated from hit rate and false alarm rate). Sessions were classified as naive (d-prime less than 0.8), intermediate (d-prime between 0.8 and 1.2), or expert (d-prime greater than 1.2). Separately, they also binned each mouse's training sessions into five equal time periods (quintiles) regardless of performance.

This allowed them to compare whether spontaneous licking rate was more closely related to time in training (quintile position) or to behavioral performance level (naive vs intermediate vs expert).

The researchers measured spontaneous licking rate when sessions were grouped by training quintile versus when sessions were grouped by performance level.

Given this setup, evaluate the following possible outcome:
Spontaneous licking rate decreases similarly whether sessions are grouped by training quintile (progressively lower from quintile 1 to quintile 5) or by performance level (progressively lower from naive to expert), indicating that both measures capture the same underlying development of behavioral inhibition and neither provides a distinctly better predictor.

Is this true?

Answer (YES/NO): NO